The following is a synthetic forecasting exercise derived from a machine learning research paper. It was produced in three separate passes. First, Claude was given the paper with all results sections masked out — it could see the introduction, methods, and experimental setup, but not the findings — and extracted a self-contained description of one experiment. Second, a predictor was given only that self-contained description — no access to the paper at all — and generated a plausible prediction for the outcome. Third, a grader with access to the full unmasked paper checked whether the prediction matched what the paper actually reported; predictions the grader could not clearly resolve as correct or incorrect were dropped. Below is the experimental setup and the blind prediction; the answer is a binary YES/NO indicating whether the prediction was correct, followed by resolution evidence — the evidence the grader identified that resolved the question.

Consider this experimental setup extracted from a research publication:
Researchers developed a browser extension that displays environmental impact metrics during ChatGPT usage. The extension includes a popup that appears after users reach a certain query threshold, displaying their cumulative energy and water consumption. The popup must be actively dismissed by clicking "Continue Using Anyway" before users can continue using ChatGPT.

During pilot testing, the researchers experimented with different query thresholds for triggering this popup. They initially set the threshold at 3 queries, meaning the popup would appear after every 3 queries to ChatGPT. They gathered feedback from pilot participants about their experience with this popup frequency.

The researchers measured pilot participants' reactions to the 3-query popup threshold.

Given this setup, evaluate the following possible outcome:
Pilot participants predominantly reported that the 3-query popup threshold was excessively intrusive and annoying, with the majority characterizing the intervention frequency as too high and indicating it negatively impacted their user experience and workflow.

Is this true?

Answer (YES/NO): NO